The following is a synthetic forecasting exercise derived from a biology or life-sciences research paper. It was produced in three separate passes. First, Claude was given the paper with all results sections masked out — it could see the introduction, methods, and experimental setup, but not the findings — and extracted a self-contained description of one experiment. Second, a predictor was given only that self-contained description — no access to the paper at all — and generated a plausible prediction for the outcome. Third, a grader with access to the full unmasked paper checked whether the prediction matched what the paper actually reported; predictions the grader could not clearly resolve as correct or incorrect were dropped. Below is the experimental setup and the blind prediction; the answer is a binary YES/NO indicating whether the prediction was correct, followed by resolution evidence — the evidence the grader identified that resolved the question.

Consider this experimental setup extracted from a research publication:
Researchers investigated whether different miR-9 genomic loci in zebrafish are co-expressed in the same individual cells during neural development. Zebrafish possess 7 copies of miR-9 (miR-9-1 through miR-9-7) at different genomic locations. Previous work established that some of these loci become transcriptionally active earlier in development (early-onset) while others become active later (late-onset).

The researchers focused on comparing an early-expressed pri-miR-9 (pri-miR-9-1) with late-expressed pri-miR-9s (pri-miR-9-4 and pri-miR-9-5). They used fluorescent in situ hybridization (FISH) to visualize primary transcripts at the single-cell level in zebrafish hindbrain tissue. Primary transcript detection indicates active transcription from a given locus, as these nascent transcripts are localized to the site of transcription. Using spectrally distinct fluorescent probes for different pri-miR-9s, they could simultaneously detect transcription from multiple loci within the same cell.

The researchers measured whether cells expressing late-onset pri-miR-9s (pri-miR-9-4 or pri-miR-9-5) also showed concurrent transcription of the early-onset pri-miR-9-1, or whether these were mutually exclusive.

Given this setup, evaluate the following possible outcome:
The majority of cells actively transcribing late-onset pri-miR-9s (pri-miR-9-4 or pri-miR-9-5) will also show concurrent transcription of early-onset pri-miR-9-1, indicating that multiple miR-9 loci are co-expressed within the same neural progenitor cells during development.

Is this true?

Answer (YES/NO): YES